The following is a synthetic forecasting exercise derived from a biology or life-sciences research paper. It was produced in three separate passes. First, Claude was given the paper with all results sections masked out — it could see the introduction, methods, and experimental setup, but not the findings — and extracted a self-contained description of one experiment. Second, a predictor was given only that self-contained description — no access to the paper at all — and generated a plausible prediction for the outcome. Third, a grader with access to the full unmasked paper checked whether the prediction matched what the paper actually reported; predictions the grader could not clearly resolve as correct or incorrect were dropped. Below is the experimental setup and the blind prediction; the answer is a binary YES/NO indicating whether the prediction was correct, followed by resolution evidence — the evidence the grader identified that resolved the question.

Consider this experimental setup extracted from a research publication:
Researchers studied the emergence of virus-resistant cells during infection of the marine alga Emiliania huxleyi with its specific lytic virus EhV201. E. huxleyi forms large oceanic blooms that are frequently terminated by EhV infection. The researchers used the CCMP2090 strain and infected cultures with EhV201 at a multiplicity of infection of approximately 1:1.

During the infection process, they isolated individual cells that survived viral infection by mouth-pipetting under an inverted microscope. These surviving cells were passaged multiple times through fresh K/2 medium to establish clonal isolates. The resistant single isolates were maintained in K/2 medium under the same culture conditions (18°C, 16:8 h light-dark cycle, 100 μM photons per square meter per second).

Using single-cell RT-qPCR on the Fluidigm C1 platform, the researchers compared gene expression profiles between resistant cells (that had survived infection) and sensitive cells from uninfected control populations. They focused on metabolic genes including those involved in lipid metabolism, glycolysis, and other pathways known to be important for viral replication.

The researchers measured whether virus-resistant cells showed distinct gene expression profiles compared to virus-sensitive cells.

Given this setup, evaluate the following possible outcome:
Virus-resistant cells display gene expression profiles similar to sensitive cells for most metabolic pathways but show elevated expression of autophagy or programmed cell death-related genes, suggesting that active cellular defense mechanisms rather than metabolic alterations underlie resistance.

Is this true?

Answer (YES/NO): NO